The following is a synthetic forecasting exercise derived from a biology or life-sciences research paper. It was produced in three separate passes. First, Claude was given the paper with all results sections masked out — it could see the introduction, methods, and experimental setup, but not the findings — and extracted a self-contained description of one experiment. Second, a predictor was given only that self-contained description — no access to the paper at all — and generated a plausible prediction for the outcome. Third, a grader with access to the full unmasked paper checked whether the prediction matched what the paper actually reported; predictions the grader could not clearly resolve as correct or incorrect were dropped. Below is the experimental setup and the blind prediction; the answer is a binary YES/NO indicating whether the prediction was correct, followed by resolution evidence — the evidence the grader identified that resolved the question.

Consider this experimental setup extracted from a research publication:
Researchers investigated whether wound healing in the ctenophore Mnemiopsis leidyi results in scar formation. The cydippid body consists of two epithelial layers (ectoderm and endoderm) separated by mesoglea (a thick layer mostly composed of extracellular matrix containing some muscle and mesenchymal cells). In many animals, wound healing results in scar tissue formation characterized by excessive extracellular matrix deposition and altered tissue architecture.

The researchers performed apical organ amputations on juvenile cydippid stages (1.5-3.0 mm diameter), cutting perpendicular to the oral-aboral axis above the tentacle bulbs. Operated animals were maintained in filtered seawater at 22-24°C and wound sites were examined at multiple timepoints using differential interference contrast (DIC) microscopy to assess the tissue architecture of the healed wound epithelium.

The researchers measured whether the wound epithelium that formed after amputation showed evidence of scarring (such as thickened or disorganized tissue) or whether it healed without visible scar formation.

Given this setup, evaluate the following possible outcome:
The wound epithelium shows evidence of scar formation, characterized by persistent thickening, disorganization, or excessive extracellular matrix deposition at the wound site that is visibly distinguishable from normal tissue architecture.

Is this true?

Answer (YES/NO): NO